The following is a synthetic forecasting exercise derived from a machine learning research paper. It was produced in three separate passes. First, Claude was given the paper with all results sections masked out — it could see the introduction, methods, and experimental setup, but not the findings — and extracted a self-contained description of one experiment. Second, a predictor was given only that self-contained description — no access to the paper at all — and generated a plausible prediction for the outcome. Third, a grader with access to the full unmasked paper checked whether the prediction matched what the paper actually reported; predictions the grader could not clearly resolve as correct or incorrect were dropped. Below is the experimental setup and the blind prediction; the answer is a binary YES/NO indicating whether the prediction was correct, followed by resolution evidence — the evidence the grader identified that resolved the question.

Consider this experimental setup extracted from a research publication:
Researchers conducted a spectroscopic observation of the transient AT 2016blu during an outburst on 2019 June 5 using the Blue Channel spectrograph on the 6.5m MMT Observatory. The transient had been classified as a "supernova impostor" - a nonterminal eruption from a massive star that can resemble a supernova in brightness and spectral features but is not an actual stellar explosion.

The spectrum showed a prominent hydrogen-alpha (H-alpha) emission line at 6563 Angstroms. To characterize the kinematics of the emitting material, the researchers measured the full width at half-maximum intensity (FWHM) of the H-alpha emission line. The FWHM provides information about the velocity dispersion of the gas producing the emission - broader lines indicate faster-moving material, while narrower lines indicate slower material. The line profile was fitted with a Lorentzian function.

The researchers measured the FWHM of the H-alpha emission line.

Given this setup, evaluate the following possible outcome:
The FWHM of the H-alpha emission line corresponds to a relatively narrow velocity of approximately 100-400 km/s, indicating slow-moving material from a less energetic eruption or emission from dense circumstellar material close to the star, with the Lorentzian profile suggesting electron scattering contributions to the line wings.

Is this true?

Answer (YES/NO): NO